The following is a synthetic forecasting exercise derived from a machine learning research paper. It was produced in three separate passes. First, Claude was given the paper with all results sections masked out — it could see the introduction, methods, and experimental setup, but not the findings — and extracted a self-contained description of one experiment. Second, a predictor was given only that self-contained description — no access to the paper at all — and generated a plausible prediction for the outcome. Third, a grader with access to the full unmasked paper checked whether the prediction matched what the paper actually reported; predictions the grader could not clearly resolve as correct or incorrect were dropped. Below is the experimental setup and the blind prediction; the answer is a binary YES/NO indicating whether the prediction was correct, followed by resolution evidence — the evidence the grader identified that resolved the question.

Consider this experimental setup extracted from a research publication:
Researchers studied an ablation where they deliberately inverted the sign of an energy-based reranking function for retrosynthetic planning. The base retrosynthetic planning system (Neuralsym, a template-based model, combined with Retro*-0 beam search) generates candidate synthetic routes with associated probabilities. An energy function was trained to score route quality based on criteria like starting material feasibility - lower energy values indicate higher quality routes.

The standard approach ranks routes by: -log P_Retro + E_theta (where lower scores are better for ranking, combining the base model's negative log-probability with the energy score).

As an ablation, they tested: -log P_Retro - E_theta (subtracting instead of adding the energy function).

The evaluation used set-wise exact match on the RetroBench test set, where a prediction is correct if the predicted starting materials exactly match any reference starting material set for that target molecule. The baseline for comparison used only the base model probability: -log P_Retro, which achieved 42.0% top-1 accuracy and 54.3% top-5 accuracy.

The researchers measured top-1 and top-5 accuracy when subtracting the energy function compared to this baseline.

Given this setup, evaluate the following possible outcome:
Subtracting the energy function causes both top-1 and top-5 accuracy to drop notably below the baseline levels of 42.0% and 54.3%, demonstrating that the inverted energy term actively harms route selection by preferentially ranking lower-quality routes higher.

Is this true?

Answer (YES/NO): YES